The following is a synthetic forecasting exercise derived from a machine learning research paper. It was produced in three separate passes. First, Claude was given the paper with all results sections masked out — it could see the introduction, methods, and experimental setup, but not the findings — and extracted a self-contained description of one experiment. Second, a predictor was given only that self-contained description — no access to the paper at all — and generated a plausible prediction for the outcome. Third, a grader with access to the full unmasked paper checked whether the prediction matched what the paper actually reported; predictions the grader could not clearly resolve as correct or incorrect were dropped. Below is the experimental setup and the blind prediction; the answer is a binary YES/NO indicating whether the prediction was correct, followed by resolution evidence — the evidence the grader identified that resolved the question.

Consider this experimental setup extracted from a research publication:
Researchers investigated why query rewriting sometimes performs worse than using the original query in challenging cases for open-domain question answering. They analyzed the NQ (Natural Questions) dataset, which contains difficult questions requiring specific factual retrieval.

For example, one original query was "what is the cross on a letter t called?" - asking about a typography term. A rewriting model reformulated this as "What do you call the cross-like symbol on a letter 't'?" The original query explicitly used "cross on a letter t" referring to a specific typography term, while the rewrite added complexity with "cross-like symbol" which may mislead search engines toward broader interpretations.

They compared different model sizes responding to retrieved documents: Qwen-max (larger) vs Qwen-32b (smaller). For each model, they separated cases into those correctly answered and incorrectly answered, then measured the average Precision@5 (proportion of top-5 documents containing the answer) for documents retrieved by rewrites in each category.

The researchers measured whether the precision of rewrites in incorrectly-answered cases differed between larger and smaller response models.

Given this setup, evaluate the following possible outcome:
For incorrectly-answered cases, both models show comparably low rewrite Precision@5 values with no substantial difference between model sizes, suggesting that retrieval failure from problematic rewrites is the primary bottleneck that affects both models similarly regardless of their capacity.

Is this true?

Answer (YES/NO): NO